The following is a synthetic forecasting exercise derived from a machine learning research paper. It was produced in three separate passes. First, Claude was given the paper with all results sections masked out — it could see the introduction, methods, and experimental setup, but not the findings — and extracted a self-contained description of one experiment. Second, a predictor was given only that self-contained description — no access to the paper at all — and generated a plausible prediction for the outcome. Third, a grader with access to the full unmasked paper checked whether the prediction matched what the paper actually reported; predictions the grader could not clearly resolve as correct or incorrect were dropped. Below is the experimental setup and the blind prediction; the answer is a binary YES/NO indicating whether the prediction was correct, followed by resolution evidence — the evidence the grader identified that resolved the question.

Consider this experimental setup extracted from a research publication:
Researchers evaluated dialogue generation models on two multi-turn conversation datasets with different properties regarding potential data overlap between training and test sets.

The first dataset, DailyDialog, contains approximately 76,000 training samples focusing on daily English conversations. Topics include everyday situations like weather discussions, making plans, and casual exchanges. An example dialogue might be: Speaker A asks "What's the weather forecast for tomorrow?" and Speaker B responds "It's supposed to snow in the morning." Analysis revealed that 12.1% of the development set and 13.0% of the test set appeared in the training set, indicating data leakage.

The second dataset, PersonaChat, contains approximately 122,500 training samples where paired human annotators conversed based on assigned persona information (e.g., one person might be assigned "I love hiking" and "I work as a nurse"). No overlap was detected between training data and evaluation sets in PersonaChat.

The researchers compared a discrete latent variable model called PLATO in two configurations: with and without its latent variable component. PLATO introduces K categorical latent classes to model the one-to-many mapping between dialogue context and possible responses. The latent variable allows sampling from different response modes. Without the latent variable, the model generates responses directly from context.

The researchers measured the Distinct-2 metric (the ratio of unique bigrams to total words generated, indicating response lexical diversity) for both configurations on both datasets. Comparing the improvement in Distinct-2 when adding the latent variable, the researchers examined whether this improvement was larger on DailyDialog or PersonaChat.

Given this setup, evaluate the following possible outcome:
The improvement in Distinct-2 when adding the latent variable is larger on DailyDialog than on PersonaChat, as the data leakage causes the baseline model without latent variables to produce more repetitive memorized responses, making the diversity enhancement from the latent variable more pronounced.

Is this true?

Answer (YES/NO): NO